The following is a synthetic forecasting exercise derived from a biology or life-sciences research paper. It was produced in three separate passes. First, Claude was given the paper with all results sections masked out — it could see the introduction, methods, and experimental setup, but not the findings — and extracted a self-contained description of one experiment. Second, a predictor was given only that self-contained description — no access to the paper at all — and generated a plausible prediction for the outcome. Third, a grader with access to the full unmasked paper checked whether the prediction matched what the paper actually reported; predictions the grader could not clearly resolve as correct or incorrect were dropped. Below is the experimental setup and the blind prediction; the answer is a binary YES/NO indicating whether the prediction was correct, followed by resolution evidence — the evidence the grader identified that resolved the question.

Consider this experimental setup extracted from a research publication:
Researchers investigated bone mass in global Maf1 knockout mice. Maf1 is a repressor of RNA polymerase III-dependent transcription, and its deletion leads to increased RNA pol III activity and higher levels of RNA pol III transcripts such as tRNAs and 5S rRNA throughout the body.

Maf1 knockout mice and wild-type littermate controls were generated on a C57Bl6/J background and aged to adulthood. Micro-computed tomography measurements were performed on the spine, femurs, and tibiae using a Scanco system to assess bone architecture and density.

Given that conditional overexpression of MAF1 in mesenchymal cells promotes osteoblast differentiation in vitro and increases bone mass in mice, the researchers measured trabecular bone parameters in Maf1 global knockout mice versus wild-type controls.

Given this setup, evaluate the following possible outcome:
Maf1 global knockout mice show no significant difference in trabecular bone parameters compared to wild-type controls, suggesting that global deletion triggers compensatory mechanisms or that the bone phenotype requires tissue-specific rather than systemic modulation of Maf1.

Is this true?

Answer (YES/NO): NO